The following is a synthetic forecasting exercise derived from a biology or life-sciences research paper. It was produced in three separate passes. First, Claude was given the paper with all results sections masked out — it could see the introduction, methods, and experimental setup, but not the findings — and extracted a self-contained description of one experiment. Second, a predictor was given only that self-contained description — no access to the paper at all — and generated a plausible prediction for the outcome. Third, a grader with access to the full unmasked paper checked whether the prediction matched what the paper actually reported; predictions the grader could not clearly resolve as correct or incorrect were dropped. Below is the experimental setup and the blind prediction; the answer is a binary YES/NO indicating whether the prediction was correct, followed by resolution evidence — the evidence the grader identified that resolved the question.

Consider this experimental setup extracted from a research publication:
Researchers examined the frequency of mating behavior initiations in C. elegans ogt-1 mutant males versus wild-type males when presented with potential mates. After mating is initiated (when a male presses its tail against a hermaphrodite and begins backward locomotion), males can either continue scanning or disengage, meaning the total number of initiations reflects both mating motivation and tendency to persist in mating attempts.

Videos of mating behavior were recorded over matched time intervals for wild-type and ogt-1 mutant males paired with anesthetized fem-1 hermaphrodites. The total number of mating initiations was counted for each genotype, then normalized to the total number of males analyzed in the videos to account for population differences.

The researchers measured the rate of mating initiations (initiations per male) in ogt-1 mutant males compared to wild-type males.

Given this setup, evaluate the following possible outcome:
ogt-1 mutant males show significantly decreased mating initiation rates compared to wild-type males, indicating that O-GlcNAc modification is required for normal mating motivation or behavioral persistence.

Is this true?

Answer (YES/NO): NO